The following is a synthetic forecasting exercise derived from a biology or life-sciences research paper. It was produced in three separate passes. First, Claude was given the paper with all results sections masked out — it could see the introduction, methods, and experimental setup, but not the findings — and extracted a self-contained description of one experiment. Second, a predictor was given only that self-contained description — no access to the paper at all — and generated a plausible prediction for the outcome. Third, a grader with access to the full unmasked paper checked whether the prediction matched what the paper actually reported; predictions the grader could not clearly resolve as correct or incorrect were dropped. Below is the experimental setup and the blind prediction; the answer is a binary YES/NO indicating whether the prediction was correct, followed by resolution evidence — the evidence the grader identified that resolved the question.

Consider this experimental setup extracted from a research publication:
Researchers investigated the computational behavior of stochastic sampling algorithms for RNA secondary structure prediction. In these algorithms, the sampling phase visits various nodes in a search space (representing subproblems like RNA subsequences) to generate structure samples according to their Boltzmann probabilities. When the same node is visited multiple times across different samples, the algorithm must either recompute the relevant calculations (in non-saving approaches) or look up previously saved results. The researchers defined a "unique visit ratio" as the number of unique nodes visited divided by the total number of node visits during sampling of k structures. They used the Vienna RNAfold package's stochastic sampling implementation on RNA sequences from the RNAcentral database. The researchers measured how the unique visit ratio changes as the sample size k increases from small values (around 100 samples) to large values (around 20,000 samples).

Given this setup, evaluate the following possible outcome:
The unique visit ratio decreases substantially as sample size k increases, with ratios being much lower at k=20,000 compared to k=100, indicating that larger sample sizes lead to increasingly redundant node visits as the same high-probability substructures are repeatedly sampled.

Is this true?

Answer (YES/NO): YES